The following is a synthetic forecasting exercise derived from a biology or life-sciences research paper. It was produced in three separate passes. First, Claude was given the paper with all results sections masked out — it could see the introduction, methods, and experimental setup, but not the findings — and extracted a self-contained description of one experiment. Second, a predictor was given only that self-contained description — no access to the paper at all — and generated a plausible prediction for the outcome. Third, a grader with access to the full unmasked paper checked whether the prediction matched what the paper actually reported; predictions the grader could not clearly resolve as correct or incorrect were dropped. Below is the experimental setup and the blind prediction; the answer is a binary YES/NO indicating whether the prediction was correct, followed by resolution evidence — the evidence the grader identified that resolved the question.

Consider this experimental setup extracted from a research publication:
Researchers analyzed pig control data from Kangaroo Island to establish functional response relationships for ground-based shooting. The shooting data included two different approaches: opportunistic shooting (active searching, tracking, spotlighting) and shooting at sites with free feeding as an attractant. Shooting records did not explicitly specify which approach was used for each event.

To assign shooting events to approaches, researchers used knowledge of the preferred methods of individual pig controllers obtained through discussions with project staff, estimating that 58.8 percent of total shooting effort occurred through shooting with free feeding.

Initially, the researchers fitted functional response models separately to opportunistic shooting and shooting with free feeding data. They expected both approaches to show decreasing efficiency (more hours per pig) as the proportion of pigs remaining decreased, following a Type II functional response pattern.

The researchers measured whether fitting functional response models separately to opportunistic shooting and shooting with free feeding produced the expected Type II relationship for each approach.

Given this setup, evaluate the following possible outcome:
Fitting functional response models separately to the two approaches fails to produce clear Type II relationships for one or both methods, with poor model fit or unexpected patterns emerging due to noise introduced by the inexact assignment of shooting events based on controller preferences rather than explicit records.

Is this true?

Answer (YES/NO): NO